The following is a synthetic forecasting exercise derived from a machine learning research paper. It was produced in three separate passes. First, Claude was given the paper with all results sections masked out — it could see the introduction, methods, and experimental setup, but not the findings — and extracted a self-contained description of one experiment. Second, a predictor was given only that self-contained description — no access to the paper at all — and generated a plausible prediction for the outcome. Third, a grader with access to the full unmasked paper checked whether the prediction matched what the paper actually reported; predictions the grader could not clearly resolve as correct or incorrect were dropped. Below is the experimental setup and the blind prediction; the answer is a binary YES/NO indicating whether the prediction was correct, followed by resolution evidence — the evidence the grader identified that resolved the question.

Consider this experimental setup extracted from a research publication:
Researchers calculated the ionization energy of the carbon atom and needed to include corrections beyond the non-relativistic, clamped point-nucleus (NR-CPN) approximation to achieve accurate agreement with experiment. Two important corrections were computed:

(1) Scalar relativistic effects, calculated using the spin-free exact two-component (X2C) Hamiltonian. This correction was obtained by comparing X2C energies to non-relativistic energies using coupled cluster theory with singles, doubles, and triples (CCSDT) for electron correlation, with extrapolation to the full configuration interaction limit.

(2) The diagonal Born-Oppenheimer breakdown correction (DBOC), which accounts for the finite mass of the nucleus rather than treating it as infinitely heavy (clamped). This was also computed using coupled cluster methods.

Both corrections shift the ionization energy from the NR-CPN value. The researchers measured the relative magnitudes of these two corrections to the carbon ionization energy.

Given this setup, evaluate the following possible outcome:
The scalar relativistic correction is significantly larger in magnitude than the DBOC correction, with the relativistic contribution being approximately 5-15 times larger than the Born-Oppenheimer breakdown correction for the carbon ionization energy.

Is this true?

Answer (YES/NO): NO